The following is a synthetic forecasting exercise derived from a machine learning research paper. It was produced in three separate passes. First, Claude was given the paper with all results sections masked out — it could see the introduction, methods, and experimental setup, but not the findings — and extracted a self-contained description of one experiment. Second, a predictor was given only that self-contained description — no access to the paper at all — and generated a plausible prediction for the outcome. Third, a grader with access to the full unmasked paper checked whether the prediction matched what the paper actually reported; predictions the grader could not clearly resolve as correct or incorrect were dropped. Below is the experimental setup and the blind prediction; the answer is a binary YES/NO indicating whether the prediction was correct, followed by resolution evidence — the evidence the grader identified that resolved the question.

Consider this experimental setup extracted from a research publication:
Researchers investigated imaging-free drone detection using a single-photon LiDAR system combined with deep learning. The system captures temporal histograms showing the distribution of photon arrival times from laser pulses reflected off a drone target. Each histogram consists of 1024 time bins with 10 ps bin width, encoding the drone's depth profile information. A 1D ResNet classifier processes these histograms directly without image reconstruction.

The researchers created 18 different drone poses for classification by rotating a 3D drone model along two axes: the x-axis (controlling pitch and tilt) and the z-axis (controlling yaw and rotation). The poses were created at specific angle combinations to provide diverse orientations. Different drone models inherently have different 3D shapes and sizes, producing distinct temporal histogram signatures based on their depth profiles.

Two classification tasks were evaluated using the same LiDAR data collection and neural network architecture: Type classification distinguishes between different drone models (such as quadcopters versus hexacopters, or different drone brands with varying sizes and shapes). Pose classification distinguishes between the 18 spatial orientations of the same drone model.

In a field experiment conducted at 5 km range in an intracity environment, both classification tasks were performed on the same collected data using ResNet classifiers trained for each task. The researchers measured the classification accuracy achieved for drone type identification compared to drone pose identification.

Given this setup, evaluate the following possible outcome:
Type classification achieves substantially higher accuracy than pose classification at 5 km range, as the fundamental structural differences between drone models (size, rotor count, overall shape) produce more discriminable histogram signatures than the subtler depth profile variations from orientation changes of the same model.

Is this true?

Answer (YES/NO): NO